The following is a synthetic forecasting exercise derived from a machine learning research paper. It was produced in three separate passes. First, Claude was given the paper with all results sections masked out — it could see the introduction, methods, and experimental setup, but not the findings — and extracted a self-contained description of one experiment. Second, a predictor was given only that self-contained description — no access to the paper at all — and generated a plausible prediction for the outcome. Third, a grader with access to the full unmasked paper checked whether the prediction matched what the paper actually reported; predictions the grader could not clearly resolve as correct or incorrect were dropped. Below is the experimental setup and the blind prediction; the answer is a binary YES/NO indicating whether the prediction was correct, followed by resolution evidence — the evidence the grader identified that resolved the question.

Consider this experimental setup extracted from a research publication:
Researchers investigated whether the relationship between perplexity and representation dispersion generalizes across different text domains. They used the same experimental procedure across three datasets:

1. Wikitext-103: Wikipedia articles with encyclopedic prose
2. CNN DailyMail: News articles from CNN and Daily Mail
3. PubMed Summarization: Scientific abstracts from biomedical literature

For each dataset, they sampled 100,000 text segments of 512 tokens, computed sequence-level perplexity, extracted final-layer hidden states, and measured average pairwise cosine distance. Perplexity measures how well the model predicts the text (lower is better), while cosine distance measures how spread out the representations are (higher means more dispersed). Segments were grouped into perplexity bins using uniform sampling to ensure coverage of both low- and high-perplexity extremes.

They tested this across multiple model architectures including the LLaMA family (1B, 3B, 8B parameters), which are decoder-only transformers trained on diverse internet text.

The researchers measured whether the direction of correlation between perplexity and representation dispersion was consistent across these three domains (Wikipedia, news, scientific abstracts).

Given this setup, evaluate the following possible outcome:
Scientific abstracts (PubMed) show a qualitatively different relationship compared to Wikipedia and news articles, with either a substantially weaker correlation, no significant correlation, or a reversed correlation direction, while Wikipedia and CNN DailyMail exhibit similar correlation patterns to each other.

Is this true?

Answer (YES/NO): NO